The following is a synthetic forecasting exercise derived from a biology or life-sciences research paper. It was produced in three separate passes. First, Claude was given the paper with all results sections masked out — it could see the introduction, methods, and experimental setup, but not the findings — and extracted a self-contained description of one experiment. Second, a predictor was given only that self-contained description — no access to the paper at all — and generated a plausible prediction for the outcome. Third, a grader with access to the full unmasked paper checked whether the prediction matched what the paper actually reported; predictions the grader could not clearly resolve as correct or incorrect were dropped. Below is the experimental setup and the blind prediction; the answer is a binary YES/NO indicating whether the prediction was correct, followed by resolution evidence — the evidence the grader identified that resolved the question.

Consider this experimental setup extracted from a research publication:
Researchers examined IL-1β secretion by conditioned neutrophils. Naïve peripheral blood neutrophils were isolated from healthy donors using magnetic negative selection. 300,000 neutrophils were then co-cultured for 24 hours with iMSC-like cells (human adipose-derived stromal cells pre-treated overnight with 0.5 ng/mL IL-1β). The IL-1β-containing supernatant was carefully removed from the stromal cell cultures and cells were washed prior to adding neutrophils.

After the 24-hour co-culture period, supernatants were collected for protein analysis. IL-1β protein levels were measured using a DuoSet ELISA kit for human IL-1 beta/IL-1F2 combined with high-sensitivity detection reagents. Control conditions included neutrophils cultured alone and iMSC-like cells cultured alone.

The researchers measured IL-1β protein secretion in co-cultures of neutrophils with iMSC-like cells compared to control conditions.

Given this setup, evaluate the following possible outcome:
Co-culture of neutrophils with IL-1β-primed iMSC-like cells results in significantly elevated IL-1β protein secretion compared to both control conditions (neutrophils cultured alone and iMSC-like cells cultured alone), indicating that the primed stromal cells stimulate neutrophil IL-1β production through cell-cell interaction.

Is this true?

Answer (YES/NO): YES